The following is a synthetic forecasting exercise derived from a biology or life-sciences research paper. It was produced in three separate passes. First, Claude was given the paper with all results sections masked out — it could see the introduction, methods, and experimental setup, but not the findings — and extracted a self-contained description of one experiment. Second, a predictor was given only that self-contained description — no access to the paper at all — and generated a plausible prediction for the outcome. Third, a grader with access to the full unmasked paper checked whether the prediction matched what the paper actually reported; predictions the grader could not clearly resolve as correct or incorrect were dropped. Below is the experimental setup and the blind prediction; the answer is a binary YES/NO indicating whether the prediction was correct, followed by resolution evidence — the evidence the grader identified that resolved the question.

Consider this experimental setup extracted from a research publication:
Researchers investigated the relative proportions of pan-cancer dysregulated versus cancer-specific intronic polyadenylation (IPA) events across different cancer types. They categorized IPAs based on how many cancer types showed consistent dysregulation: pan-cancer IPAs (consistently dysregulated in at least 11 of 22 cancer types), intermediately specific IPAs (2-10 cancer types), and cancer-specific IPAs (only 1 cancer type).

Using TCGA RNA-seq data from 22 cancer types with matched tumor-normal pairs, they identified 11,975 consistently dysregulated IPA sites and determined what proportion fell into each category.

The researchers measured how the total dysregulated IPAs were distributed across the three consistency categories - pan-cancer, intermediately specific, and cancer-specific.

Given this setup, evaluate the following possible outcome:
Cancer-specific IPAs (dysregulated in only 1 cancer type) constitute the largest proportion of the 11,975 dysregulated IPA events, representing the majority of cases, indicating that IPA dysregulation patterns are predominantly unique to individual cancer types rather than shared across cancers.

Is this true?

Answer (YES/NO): NO